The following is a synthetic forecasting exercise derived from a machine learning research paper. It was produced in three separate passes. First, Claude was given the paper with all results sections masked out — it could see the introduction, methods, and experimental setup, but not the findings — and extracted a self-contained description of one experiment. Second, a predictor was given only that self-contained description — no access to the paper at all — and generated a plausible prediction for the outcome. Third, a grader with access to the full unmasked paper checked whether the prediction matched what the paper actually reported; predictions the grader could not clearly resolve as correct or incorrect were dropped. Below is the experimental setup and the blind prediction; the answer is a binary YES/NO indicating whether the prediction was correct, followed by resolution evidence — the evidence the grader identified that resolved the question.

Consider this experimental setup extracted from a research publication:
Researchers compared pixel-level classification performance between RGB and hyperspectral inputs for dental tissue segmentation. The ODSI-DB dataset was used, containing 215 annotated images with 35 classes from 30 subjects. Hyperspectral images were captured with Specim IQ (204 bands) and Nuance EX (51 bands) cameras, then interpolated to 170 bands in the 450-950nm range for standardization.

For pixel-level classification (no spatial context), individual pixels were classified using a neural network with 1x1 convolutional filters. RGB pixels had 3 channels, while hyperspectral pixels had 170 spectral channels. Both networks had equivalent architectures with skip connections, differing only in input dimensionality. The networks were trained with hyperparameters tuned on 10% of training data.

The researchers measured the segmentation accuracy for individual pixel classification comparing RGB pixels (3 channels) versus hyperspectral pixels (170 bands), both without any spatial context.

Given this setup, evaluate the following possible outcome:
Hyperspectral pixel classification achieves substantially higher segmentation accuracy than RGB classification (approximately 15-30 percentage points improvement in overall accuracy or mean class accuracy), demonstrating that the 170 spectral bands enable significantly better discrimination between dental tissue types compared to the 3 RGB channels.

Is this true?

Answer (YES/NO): NO